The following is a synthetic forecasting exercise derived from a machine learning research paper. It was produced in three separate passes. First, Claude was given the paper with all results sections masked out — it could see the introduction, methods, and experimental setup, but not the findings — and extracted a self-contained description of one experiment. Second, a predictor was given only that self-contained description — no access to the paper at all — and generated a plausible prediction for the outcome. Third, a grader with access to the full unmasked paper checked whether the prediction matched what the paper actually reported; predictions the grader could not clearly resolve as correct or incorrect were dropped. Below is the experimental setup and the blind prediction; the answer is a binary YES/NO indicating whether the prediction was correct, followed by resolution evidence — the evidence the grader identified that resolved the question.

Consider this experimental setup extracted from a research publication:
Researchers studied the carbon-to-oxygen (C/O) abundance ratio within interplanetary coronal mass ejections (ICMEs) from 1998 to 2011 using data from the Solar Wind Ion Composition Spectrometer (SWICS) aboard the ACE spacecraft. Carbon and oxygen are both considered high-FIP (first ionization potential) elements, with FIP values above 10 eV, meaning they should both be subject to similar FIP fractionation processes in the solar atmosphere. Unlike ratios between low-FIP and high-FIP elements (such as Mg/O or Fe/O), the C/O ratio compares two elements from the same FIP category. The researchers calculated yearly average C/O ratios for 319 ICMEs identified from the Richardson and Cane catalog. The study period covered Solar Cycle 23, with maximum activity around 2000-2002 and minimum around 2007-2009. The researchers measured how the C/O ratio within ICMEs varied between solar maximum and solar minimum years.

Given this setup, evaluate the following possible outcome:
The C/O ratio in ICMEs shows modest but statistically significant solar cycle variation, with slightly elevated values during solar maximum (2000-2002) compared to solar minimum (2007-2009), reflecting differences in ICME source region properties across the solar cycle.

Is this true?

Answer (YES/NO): NO